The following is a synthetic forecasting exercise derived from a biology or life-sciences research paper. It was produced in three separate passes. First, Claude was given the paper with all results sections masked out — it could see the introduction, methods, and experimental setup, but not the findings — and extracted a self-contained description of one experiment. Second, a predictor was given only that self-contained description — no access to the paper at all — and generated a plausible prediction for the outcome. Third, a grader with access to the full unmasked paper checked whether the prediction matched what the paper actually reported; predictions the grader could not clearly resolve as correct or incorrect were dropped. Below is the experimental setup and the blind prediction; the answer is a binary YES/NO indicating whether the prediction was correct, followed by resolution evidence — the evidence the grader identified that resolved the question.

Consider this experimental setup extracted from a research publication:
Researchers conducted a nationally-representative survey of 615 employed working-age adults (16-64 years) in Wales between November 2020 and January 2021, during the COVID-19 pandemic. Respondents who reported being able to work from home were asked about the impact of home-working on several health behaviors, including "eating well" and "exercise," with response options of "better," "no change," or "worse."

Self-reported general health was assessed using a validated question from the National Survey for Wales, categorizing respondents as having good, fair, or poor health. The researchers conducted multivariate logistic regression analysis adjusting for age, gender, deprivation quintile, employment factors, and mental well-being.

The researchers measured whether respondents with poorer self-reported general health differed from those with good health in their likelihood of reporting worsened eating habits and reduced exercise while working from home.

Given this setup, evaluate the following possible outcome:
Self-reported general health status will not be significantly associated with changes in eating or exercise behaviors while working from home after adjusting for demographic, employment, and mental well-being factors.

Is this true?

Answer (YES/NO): NO